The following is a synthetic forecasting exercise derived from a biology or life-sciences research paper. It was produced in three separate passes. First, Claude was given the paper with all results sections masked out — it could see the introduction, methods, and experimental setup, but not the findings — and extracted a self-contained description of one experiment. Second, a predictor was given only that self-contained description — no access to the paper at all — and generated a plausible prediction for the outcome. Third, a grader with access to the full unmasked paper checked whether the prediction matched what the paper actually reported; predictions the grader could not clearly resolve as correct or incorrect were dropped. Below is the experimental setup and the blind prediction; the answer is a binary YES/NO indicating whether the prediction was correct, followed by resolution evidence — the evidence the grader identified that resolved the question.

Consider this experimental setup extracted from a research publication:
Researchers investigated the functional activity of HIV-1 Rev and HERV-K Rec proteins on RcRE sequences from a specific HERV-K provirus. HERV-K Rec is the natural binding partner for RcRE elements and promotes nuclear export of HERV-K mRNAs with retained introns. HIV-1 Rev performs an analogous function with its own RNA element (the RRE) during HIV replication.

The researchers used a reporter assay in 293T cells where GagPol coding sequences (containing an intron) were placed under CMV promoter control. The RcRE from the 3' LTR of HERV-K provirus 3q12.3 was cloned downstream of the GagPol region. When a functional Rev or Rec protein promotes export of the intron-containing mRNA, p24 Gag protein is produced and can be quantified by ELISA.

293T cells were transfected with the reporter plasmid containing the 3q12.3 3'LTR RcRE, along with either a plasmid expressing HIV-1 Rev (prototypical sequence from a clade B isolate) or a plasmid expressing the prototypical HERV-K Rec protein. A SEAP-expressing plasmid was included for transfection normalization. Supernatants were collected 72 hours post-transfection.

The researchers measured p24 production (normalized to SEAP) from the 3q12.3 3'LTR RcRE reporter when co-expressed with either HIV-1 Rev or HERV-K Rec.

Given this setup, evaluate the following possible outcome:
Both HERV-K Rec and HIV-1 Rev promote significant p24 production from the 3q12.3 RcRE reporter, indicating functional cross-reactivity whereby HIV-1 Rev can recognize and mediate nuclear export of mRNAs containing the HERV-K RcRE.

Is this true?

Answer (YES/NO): NO